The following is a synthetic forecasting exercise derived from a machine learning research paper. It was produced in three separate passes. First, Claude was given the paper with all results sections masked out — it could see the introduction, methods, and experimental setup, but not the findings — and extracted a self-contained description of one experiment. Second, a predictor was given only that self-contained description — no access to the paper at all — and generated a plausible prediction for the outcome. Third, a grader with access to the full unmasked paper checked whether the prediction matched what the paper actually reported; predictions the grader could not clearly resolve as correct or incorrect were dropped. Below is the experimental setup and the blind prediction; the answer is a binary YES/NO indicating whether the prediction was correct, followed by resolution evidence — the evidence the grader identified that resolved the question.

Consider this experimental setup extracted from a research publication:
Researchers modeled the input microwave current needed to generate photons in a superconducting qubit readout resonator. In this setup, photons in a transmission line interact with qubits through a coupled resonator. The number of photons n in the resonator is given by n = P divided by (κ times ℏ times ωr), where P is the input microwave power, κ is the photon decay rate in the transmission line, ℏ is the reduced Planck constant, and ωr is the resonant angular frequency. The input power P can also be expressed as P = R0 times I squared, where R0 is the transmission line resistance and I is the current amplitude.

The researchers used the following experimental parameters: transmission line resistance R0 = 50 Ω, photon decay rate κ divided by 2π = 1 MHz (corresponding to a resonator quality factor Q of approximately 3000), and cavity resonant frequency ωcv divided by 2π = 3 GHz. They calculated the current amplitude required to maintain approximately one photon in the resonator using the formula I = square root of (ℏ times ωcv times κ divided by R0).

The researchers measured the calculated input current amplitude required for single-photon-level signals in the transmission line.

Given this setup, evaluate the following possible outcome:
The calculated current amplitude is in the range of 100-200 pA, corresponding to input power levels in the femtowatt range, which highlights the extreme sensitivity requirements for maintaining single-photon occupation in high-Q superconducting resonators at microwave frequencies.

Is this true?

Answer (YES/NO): NO